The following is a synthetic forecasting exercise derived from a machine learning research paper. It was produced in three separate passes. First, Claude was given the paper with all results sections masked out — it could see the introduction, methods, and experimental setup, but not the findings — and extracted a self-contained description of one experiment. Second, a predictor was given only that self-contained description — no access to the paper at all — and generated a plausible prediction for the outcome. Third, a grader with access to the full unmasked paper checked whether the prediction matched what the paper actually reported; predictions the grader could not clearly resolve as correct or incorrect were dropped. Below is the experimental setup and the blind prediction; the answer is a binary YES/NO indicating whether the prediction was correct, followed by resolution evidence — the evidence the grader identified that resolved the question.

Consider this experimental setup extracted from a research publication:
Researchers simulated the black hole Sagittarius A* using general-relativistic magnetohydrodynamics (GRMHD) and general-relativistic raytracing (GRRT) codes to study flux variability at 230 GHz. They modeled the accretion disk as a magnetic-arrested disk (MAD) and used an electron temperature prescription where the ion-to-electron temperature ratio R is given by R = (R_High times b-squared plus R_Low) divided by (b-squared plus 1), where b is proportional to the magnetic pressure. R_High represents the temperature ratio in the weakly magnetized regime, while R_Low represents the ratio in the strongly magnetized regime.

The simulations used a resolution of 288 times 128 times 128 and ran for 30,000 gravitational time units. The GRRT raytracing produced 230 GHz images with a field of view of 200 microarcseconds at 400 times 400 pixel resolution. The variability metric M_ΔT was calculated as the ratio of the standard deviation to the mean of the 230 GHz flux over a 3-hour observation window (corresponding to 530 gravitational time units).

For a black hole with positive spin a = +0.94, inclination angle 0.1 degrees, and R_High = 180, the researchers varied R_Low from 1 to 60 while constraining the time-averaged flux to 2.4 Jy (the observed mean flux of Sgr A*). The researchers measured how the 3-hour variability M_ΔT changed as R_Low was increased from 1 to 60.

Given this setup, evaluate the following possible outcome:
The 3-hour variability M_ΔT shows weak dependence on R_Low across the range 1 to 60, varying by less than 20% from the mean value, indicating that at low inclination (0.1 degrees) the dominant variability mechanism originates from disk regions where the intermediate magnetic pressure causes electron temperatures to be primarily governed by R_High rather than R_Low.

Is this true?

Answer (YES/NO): NO